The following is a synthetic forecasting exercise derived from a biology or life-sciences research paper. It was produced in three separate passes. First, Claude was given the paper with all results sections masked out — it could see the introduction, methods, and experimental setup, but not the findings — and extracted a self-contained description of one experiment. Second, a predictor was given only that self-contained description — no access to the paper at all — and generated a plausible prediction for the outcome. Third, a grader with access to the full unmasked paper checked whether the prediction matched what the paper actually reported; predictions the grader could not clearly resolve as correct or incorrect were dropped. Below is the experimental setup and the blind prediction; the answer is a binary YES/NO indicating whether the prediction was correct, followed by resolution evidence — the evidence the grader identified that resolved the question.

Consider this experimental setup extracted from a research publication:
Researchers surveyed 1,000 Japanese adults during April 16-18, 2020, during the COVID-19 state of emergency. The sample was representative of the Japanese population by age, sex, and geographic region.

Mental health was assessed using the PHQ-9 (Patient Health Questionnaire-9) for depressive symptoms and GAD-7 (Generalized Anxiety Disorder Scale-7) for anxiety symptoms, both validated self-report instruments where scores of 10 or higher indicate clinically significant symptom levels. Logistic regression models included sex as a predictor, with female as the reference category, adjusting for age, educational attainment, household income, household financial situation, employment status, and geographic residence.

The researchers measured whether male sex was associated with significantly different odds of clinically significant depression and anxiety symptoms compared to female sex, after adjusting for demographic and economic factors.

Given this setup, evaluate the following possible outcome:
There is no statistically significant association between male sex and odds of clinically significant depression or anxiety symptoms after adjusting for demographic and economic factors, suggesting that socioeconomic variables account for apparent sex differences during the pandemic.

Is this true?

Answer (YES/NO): NO